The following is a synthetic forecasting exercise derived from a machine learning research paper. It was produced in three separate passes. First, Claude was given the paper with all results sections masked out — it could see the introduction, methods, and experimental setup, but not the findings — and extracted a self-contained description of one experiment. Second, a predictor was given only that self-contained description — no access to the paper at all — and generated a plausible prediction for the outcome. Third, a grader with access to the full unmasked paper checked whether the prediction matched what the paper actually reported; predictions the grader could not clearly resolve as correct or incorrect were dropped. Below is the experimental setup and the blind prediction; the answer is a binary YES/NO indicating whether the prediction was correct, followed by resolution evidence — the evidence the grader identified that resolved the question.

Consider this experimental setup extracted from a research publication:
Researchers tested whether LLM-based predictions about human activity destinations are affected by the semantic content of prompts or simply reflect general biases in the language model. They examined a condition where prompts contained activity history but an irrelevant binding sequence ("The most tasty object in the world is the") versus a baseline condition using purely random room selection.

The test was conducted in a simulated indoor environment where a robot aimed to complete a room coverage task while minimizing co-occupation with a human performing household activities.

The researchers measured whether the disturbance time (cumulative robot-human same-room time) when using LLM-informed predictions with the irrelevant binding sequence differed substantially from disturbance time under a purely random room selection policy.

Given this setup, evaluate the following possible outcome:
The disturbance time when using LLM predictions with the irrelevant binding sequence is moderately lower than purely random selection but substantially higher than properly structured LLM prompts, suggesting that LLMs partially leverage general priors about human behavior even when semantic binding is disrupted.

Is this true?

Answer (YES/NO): NO